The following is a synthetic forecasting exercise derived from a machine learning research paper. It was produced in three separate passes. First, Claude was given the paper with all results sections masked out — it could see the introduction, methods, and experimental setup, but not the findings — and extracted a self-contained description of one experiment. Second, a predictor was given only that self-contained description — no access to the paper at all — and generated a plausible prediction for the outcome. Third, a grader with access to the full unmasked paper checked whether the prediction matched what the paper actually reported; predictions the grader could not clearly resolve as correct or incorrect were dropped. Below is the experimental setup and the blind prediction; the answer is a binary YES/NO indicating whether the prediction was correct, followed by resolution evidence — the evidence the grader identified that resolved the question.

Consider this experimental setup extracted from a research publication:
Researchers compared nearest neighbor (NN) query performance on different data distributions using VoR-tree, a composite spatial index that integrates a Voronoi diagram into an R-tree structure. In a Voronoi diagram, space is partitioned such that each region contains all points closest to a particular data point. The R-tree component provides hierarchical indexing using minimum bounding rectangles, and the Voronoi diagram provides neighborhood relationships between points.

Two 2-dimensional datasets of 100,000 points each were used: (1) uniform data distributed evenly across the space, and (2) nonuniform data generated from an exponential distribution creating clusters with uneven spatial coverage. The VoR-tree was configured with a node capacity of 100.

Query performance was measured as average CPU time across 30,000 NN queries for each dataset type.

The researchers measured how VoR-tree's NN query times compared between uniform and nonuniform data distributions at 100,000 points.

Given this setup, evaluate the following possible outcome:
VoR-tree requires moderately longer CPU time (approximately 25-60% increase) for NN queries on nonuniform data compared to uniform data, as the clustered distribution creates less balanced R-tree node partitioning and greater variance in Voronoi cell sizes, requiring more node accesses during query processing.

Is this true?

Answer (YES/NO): NO